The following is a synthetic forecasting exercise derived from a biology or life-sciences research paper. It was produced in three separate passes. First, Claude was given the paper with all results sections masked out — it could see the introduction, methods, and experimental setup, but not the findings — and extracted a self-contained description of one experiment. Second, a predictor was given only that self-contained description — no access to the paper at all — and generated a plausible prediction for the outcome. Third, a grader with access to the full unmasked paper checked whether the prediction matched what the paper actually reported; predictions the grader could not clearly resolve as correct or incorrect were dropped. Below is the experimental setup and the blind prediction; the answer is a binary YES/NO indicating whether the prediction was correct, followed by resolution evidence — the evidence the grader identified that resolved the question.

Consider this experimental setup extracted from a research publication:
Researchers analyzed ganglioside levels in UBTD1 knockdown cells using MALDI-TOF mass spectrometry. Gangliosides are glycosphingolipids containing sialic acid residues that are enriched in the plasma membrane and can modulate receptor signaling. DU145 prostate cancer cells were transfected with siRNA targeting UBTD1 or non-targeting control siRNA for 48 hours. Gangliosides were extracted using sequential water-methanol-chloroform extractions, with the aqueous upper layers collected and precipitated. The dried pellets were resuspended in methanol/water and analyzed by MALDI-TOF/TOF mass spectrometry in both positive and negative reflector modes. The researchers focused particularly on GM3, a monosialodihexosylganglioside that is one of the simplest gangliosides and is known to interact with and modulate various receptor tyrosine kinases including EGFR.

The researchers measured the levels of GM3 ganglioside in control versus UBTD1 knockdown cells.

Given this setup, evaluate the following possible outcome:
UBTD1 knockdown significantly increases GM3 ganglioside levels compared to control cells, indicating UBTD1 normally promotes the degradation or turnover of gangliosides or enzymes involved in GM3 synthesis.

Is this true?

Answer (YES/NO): NO